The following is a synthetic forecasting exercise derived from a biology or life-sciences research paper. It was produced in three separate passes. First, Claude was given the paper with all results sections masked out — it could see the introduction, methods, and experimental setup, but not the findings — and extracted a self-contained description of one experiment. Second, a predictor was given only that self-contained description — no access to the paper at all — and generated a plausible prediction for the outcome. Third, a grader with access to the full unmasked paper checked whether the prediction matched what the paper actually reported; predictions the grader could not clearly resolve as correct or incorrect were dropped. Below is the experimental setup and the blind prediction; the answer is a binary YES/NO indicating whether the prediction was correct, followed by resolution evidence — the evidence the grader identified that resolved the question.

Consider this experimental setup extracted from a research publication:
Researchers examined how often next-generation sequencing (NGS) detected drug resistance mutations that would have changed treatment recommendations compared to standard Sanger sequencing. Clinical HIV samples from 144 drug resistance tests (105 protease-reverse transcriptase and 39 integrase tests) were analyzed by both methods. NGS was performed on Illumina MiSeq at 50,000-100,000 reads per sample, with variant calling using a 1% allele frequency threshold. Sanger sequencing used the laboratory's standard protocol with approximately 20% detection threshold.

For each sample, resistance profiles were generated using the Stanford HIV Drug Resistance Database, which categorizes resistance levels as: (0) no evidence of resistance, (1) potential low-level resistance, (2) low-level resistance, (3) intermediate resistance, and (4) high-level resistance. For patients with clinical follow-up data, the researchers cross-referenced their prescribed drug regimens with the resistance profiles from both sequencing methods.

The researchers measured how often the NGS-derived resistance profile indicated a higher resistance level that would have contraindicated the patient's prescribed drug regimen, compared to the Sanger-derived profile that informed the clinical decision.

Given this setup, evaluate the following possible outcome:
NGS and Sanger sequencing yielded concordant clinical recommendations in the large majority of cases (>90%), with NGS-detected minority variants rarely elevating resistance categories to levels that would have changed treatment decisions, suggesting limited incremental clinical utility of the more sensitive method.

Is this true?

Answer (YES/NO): YES